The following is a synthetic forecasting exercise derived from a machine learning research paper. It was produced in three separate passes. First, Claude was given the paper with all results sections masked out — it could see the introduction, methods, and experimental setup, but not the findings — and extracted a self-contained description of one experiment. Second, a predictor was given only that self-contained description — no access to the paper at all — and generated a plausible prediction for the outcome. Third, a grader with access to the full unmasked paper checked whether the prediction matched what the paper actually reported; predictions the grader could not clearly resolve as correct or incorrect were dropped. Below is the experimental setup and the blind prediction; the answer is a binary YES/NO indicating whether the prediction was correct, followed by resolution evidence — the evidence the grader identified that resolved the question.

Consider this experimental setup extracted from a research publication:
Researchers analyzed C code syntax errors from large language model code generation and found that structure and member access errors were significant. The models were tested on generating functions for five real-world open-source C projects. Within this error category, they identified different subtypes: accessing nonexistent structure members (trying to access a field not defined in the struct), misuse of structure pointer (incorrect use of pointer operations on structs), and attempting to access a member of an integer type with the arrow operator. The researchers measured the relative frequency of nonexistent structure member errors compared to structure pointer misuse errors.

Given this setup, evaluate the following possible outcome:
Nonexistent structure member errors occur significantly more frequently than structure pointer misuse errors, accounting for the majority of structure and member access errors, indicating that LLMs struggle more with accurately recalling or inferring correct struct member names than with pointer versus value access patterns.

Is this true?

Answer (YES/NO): YES